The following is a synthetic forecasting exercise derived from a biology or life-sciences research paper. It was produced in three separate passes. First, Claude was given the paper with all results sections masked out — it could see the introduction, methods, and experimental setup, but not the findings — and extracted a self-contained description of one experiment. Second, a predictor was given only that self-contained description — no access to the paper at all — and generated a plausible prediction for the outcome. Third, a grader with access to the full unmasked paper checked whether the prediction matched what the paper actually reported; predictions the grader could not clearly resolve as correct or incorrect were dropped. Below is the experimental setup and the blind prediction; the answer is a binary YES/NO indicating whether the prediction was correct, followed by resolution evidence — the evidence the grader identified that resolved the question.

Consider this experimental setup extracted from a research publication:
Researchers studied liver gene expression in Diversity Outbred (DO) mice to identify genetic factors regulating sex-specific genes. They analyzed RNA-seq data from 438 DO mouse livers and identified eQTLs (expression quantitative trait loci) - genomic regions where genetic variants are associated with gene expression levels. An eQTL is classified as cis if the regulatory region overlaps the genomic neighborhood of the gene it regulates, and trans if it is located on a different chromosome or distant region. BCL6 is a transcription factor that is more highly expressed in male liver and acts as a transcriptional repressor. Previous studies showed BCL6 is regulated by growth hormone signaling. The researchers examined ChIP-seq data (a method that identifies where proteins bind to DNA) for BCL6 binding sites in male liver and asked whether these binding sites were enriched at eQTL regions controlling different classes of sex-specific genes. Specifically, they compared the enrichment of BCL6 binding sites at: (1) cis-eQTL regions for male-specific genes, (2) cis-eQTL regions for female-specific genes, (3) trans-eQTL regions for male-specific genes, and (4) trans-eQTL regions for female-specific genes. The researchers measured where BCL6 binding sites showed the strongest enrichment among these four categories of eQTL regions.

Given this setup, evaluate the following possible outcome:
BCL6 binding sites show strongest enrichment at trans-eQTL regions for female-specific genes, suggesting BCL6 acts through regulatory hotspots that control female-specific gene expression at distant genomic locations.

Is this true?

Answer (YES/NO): YES